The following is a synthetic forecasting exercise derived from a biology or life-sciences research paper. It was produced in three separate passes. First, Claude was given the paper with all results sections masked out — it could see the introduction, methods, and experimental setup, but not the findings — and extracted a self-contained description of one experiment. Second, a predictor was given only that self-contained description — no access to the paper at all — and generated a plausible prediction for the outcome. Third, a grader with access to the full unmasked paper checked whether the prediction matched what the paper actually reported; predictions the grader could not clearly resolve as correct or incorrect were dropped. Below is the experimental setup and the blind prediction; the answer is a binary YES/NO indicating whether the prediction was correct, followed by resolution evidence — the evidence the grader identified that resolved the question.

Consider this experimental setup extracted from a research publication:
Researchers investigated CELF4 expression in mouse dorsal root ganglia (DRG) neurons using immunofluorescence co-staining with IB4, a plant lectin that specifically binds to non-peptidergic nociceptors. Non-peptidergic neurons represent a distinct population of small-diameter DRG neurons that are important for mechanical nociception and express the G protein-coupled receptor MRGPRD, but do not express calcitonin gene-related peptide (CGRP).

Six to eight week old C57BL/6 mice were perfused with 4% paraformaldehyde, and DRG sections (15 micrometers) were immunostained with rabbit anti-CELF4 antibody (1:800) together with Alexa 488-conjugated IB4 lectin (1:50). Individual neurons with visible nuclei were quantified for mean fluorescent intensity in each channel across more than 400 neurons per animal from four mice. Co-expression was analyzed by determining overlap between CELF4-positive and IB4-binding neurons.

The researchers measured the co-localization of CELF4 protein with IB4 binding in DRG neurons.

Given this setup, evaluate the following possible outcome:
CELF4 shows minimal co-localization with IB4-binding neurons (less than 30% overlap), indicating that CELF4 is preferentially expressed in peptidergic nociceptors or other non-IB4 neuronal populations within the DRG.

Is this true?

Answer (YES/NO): NO